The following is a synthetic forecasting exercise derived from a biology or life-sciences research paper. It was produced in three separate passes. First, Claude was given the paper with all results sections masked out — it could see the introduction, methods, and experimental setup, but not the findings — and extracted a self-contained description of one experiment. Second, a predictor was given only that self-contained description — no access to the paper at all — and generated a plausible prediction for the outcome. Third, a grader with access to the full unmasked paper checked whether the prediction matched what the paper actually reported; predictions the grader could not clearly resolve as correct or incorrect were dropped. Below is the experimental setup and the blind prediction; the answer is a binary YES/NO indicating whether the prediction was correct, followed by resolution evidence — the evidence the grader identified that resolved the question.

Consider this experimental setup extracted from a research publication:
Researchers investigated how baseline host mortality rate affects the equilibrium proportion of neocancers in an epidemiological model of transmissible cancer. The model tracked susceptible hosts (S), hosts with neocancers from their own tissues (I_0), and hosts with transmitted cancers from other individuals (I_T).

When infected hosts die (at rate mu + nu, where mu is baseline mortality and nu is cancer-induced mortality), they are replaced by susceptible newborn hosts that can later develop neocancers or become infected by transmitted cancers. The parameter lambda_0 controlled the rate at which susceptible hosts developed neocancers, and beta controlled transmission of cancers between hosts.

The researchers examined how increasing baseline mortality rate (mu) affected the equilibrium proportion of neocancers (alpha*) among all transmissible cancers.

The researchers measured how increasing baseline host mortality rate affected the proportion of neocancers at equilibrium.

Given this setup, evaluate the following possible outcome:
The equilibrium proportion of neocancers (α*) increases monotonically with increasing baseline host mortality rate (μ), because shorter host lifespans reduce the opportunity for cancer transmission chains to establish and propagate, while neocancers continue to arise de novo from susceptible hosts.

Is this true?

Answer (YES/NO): YES